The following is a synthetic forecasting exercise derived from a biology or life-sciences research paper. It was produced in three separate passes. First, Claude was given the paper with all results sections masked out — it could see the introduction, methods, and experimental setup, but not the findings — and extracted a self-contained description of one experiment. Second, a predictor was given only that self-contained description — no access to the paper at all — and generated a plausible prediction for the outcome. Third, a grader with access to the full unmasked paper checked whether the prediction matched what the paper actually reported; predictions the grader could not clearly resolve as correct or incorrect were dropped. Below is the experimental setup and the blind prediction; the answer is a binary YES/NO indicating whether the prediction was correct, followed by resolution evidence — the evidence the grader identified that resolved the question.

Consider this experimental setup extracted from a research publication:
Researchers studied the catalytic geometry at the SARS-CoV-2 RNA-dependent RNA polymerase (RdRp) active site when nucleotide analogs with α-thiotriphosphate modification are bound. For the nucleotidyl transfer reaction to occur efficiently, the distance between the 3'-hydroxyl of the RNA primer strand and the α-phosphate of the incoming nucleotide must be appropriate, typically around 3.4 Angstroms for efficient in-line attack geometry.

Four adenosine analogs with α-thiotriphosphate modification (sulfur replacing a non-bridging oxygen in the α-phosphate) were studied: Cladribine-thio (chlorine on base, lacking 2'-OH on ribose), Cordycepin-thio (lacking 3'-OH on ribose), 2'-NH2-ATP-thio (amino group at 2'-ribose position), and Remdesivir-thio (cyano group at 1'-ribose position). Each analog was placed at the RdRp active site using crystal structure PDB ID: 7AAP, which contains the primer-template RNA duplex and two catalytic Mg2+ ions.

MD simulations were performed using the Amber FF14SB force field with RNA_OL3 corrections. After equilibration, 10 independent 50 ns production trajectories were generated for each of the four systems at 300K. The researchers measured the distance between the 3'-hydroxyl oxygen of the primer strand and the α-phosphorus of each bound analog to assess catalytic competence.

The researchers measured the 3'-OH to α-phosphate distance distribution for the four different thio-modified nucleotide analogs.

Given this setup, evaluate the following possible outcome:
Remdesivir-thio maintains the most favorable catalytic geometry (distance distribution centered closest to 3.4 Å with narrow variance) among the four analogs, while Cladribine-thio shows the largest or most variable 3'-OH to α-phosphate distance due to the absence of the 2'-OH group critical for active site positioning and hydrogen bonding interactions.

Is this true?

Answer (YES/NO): NO